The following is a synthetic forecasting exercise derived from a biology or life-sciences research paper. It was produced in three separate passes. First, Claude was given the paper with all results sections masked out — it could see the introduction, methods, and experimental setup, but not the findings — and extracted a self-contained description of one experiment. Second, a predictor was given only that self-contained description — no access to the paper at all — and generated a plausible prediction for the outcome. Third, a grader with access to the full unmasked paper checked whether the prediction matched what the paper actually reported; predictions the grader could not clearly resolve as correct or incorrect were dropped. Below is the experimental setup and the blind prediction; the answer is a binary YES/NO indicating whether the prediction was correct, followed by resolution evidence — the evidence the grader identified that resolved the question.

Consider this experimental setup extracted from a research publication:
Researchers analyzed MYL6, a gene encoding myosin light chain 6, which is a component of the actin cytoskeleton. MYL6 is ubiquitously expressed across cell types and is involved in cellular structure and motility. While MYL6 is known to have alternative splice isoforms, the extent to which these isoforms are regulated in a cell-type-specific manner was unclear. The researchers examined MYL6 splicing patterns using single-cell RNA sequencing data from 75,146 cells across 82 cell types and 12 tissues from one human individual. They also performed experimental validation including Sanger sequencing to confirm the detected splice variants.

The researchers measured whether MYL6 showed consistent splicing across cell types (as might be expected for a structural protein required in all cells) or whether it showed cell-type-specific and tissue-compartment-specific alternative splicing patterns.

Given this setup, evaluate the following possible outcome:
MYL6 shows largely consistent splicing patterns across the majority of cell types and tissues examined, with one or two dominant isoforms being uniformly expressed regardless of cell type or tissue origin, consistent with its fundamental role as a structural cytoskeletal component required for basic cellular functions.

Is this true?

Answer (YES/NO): NO